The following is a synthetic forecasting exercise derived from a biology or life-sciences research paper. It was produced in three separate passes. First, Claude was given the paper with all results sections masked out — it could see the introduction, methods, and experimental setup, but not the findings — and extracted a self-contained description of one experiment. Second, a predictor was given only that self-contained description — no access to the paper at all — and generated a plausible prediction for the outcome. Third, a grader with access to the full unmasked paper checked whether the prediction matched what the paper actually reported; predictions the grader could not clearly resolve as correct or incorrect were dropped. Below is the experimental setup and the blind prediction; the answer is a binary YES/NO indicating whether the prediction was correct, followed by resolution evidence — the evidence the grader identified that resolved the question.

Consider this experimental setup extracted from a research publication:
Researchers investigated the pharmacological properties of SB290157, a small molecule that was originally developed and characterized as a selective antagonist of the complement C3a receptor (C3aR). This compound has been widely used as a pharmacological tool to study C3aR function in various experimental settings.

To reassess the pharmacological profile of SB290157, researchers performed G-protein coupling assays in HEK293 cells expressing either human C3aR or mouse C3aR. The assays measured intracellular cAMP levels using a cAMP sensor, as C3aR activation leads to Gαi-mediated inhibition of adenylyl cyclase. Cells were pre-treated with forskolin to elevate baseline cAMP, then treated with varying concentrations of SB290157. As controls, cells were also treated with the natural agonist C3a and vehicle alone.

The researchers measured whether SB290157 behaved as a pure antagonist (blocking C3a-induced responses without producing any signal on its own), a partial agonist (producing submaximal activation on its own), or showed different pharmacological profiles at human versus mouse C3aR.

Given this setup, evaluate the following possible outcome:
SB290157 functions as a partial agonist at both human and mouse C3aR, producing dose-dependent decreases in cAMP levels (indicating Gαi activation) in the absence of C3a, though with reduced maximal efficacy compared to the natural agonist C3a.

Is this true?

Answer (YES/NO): NO